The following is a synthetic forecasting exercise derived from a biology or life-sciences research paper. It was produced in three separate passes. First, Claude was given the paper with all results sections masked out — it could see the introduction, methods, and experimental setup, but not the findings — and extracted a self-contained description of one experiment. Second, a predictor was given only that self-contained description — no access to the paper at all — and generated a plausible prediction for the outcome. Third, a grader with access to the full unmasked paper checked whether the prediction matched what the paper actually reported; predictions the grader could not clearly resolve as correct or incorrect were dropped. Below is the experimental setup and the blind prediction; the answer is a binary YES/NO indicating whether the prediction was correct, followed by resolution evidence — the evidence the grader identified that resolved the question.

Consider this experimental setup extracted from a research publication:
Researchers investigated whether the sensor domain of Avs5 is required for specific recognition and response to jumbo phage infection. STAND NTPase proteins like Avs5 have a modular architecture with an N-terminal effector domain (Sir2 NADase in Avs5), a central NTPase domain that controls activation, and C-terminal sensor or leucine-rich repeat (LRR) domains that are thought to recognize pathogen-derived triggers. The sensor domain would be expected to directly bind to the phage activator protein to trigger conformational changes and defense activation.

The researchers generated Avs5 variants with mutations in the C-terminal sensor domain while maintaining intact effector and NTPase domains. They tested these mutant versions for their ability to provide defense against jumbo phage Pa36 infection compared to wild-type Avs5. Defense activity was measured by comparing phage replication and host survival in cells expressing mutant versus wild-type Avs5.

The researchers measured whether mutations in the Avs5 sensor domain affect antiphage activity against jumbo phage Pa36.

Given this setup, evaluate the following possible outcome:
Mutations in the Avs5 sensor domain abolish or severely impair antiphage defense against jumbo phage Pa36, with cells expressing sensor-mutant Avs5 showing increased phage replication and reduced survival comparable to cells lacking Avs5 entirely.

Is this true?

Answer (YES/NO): YES